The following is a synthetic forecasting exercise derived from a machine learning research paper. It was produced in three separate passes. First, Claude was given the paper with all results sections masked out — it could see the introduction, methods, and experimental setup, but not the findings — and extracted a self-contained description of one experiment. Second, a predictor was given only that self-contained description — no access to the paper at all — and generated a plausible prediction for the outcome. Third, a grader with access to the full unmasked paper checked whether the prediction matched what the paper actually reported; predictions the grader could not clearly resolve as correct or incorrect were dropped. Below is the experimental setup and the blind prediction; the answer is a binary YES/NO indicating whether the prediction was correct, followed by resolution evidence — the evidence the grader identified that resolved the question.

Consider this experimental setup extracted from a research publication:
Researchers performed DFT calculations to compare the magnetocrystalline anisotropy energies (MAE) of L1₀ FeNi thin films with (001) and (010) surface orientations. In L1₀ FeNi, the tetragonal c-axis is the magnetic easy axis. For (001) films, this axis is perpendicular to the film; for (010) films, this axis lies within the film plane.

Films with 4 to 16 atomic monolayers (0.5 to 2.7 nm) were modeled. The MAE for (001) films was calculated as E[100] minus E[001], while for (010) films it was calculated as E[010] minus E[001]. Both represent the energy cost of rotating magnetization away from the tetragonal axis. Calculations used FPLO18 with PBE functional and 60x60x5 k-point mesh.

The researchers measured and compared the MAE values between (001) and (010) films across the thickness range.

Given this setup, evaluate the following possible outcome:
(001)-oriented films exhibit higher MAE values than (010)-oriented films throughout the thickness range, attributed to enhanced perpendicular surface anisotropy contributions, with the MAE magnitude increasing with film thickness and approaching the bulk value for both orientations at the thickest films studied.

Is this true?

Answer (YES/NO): NO